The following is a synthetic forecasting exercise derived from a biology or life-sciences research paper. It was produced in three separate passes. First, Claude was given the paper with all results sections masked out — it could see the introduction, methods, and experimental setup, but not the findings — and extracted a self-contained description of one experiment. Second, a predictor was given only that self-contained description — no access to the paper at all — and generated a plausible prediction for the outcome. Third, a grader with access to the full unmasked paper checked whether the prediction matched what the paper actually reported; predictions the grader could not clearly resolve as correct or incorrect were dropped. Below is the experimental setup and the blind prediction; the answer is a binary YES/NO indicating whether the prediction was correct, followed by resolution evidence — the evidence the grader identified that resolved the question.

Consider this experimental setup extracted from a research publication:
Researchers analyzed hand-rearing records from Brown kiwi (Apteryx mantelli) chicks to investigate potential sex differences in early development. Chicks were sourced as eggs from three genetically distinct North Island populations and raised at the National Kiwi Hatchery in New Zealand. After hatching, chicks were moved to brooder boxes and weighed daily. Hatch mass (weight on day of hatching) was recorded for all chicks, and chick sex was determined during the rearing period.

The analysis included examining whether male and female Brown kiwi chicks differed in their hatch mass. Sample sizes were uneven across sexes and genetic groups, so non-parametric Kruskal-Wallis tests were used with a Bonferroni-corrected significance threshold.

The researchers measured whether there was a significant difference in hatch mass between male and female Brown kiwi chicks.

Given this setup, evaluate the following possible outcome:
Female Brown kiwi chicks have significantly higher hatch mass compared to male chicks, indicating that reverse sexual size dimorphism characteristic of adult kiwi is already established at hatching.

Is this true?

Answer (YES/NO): NO